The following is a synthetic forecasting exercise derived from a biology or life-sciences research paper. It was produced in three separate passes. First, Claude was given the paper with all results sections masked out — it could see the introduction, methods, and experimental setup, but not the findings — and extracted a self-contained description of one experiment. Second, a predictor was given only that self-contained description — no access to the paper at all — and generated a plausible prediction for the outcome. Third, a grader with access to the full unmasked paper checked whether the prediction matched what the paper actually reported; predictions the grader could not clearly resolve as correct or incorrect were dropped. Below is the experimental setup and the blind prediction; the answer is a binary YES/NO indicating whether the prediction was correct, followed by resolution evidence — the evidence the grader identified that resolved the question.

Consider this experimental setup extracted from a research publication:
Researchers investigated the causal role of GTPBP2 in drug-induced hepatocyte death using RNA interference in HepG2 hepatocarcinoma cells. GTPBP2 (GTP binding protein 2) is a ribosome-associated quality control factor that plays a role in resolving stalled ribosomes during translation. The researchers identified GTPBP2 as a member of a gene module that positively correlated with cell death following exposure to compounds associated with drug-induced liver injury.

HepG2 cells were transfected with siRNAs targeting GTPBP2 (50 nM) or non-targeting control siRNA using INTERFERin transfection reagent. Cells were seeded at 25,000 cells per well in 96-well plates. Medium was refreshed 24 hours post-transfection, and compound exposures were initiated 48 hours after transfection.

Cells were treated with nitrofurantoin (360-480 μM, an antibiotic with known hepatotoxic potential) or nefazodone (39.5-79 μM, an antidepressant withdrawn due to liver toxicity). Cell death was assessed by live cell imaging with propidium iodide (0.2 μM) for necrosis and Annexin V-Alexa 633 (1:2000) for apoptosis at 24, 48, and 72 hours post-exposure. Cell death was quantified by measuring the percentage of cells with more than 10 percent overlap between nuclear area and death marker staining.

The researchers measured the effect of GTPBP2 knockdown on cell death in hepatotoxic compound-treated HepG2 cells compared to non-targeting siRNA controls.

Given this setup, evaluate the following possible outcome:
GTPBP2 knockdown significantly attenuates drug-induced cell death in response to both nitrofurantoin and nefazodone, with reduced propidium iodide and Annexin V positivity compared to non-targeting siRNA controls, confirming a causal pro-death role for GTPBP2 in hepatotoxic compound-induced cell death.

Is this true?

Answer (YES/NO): YES